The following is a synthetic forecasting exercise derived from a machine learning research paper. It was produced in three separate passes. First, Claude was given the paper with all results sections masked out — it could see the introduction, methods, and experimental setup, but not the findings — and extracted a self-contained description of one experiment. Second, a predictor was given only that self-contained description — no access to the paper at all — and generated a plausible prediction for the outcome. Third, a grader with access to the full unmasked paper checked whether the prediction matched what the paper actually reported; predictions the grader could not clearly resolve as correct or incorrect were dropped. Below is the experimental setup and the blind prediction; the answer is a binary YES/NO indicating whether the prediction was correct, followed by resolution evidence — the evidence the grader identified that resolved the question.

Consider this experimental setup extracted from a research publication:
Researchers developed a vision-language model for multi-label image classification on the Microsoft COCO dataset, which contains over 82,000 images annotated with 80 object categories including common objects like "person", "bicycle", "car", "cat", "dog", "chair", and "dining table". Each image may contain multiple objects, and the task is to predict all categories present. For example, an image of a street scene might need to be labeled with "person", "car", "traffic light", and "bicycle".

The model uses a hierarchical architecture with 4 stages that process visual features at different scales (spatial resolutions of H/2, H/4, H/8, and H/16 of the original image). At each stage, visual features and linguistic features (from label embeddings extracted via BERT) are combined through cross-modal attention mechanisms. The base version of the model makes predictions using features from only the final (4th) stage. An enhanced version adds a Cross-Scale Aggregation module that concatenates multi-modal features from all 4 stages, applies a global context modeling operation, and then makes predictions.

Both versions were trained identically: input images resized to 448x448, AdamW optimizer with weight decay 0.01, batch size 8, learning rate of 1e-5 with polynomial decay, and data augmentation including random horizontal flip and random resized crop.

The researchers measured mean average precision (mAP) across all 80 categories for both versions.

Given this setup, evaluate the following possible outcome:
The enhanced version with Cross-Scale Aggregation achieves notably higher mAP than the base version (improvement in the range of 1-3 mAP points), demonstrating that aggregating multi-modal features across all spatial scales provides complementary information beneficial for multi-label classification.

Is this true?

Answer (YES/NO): NO